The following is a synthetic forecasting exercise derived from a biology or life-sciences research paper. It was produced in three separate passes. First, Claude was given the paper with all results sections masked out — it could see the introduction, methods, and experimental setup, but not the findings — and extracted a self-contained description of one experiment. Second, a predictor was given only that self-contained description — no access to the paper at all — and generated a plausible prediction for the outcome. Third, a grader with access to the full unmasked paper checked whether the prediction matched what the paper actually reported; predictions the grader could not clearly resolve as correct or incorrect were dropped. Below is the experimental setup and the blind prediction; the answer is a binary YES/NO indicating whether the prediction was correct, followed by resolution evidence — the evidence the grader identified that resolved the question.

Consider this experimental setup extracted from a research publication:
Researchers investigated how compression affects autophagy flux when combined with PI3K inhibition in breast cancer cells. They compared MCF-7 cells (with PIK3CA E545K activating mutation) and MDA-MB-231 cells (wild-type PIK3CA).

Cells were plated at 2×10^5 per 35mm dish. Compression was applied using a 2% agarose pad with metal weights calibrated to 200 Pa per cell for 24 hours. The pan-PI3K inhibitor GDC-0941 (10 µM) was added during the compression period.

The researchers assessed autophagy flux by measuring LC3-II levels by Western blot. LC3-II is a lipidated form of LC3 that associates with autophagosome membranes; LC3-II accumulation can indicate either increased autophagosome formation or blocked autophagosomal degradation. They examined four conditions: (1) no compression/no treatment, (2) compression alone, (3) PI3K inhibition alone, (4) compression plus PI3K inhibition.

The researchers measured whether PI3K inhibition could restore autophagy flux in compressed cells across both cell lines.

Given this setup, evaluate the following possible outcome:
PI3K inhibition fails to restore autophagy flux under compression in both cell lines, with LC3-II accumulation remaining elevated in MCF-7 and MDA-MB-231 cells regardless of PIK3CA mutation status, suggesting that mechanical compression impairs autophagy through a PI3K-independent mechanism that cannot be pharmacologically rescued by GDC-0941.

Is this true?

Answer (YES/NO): NO